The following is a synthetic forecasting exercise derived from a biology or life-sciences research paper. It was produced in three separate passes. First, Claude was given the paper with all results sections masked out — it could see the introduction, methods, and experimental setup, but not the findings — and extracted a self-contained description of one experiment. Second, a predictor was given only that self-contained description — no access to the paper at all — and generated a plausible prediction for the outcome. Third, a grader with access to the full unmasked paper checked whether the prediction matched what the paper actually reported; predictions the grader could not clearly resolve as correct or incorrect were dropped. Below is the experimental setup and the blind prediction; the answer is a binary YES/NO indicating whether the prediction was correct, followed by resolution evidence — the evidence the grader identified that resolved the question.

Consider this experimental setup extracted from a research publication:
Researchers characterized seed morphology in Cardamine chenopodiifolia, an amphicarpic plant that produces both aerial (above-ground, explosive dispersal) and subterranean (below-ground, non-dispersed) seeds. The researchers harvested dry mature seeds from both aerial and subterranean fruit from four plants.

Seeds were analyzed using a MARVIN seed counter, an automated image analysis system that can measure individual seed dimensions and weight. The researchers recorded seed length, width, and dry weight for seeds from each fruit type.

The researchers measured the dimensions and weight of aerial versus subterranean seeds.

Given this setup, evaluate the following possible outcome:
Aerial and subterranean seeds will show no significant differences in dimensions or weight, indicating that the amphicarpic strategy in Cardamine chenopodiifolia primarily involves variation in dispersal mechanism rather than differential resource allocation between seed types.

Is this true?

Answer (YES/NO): NO